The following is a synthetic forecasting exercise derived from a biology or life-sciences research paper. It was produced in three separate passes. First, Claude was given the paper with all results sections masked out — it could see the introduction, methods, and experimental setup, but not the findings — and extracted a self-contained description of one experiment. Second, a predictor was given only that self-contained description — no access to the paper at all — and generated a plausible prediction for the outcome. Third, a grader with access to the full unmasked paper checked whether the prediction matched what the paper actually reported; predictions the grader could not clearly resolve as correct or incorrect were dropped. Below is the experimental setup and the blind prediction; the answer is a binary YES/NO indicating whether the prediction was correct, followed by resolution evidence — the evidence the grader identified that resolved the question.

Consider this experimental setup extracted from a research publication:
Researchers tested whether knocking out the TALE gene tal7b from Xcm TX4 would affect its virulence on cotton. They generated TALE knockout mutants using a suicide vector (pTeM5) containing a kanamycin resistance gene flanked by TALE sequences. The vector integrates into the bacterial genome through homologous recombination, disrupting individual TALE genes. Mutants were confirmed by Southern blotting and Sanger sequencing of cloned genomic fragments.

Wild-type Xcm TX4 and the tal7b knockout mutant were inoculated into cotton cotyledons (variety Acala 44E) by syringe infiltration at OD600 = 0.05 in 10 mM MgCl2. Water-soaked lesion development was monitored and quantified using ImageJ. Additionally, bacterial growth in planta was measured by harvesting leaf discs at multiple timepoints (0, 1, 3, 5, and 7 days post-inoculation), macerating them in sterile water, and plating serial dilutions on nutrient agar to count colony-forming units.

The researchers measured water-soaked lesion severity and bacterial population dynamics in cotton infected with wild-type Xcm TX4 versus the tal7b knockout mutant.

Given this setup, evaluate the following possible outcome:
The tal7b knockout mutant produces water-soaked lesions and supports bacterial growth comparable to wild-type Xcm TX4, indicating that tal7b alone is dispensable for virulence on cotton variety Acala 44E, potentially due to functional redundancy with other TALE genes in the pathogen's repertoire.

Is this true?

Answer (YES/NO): NO